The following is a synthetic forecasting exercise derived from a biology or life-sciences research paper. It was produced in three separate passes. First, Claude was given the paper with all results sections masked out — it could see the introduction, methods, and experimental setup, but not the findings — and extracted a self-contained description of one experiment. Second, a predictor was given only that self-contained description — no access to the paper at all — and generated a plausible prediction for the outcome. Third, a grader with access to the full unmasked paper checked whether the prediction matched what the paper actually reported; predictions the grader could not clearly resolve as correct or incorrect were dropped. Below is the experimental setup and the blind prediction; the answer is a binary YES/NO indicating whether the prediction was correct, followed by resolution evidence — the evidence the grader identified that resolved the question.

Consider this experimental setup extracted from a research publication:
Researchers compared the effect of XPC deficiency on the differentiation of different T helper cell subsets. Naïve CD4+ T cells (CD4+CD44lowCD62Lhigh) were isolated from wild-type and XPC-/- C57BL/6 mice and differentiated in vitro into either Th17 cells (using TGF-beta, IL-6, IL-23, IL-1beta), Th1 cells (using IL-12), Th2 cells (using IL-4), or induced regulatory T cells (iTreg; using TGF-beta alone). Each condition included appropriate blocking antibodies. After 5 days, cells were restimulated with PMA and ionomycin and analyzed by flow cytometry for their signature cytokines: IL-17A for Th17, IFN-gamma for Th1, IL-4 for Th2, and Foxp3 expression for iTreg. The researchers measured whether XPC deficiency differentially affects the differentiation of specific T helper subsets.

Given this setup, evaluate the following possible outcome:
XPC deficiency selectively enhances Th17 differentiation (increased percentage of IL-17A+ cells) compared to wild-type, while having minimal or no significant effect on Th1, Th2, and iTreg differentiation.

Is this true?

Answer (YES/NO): NO